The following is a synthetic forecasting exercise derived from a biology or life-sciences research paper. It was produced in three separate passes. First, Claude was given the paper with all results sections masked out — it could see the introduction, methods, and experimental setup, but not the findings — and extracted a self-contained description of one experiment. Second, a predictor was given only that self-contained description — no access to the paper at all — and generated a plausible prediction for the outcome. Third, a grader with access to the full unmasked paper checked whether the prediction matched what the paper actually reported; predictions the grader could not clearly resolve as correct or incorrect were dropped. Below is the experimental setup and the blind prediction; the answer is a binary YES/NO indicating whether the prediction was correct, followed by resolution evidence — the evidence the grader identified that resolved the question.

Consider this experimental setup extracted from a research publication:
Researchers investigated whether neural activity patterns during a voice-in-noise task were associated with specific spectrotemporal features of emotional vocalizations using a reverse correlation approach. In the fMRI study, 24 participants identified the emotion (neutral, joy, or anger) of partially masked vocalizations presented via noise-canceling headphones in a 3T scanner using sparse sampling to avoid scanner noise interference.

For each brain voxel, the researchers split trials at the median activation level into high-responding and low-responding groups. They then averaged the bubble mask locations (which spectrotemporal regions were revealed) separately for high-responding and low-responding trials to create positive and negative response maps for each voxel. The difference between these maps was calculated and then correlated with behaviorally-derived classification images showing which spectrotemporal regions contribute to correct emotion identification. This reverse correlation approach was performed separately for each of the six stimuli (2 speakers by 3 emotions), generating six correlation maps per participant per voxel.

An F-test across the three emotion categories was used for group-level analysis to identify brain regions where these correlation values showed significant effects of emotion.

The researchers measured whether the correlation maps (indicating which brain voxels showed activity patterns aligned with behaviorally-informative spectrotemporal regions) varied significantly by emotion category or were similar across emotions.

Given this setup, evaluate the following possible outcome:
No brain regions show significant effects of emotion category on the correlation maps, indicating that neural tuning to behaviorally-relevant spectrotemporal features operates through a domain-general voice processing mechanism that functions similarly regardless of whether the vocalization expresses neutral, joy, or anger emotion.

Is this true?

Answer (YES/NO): NO